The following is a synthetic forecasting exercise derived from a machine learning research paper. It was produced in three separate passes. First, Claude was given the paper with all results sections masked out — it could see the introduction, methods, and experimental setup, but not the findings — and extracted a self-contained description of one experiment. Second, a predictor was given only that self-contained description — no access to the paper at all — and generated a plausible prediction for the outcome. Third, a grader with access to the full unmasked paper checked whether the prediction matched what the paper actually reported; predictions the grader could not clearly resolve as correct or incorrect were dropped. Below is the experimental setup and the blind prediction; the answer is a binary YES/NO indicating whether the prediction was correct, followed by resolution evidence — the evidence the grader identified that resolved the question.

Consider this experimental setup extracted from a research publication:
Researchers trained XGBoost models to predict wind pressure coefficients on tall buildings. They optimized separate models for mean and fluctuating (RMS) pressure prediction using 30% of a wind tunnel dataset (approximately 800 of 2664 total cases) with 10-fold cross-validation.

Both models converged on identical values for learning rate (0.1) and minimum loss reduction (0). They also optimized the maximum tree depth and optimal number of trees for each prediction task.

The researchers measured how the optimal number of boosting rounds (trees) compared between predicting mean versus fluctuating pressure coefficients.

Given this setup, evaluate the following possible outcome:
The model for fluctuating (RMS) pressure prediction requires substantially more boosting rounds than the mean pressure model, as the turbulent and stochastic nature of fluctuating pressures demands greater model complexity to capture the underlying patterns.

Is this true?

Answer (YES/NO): NO